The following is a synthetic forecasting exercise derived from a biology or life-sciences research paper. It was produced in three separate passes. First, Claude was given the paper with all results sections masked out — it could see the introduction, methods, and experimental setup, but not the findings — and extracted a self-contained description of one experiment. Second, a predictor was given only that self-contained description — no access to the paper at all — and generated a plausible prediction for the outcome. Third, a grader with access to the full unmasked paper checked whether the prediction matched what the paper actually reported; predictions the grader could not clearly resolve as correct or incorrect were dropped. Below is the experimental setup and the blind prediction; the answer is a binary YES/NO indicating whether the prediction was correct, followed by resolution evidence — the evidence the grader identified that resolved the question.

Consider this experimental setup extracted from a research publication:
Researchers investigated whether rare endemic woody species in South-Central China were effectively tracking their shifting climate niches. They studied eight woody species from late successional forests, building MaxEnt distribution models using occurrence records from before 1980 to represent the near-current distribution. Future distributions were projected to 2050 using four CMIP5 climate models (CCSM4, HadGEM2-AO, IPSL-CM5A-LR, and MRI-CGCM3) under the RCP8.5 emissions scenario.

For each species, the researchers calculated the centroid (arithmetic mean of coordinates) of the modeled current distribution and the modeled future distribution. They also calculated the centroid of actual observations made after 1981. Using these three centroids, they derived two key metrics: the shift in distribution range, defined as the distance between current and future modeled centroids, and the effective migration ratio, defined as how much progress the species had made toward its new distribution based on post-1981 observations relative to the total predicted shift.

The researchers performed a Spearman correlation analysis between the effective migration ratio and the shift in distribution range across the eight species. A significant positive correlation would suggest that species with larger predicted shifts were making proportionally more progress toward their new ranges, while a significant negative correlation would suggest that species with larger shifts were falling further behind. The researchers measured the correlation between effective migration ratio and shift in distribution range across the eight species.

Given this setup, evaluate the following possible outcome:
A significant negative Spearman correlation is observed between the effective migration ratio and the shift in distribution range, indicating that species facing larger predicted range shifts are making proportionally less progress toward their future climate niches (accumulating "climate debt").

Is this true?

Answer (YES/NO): YES